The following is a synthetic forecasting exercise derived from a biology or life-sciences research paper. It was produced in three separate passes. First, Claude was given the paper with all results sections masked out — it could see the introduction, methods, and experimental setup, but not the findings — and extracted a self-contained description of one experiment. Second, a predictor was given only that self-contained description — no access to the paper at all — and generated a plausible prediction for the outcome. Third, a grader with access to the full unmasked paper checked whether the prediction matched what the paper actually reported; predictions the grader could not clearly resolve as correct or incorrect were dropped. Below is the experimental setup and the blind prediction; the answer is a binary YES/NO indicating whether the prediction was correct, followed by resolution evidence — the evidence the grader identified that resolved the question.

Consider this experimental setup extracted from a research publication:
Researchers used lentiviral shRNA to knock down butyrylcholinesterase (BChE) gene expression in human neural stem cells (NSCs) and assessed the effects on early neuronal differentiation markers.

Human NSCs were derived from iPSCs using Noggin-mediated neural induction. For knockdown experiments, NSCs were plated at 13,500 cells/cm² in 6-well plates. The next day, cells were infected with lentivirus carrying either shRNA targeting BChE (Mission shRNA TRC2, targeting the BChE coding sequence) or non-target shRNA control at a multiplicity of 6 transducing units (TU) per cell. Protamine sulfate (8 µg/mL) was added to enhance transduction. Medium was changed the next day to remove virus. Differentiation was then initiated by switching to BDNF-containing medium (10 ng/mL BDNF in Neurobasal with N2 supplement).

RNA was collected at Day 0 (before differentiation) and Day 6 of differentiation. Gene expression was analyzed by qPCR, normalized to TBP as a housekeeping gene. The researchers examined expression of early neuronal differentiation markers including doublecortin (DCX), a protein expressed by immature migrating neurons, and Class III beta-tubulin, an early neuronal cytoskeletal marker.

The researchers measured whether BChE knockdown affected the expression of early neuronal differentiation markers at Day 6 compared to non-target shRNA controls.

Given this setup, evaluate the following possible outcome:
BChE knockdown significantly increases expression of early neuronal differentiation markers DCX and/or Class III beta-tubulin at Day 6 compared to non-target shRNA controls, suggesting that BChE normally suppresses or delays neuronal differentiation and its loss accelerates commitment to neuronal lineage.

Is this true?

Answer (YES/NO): NO